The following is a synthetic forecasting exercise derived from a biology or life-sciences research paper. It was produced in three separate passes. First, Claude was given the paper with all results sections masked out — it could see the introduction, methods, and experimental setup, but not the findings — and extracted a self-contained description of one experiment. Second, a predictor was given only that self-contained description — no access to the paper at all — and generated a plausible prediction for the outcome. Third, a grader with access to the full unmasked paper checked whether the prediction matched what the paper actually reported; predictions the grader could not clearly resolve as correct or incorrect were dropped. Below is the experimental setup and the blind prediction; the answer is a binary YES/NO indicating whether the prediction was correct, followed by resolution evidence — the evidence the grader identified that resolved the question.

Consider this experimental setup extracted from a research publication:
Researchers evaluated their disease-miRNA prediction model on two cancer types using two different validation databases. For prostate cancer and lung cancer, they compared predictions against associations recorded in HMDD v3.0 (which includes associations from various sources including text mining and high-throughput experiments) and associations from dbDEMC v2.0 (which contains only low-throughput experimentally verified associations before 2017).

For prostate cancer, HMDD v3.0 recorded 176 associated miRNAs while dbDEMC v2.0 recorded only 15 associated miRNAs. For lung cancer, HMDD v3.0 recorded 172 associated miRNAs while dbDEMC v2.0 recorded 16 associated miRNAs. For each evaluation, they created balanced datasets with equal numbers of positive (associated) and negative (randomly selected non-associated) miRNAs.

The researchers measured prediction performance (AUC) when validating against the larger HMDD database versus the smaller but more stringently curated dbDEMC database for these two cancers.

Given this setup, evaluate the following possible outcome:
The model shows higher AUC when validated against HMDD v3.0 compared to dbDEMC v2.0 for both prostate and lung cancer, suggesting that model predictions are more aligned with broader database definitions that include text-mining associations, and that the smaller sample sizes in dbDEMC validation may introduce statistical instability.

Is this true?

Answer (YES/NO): NO